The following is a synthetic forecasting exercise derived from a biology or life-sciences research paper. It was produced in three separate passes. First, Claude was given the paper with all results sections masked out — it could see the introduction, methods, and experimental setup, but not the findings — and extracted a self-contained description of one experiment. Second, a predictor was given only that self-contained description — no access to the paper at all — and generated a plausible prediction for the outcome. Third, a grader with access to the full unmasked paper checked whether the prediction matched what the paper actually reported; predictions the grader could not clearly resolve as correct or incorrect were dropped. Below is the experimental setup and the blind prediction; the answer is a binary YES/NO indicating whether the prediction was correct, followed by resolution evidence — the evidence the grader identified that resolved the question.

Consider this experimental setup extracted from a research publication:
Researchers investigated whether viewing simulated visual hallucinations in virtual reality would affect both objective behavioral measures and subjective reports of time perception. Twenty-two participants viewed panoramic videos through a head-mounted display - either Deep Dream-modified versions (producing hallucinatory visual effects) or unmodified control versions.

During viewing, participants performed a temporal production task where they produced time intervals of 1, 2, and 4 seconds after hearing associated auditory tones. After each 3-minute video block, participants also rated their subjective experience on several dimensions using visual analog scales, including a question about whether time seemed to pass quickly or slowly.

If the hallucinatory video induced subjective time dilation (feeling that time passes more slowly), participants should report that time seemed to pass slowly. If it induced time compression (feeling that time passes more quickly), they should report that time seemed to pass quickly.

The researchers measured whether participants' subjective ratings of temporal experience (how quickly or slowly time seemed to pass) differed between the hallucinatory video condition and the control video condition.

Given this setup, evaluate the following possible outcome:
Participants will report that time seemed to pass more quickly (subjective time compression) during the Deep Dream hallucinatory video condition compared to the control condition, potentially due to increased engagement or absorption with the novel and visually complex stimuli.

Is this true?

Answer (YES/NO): NO